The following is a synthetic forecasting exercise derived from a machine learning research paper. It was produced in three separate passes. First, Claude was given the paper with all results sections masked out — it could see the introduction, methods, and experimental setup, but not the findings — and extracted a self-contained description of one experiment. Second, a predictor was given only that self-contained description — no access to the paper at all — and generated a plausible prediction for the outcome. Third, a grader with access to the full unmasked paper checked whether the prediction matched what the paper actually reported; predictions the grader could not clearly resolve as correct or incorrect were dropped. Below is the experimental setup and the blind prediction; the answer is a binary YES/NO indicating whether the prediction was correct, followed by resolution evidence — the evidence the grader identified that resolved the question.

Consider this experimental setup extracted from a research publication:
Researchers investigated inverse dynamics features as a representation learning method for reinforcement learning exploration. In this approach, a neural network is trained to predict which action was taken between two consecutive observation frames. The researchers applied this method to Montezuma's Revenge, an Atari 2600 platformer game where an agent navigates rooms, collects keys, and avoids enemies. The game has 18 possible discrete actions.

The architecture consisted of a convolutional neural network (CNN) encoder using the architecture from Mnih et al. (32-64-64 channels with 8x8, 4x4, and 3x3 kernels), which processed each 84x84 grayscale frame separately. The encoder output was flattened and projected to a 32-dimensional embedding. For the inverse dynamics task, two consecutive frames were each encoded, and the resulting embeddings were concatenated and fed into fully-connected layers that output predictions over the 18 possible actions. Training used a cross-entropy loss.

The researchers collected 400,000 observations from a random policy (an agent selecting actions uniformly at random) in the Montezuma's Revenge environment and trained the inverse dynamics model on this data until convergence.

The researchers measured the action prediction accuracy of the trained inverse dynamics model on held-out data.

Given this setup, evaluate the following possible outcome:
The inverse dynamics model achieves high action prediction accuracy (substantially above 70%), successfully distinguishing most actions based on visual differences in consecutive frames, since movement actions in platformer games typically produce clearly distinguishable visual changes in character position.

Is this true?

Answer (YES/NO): NO